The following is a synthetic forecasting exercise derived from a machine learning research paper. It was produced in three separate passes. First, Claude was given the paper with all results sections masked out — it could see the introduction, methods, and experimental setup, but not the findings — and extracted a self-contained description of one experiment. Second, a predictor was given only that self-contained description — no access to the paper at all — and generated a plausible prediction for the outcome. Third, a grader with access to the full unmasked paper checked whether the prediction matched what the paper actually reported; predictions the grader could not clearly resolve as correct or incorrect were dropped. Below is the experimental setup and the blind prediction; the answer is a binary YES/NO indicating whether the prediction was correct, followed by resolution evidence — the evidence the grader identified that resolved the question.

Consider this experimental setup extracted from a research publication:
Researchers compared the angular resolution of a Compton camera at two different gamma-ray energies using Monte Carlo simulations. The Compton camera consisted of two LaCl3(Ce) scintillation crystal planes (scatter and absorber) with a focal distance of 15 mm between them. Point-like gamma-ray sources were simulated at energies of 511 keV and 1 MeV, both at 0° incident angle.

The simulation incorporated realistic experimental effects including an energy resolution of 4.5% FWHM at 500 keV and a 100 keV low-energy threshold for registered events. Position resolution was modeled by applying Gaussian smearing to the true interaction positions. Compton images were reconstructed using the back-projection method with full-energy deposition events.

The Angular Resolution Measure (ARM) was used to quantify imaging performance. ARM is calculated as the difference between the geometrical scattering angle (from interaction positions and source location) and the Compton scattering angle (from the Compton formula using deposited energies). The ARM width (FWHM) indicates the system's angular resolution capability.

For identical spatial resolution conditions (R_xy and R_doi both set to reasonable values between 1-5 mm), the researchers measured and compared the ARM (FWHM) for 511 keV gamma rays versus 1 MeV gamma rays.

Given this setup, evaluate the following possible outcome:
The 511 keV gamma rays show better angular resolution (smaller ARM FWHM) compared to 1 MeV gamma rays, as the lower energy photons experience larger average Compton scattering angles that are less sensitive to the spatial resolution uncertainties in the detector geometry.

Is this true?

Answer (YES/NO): NO